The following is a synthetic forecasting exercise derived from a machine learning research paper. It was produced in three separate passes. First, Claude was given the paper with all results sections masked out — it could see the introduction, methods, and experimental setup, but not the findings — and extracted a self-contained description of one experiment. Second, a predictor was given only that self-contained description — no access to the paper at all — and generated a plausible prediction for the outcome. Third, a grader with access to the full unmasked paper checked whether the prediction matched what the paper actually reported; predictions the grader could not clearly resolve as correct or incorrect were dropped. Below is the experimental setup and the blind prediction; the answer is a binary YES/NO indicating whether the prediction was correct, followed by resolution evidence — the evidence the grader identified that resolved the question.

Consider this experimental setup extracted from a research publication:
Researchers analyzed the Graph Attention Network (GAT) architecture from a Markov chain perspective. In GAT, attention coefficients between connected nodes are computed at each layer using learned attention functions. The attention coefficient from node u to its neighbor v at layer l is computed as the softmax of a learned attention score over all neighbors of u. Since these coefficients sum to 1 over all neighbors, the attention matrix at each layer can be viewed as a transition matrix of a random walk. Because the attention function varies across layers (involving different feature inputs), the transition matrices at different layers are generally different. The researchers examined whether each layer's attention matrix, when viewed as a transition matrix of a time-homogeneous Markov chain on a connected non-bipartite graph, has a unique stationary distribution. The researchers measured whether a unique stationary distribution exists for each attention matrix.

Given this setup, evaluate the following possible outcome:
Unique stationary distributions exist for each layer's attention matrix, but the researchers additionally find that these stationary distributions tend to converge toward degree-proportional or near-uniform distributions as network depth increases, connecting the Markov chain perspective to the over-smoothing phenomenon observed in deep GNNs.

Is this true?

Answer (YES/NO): NO